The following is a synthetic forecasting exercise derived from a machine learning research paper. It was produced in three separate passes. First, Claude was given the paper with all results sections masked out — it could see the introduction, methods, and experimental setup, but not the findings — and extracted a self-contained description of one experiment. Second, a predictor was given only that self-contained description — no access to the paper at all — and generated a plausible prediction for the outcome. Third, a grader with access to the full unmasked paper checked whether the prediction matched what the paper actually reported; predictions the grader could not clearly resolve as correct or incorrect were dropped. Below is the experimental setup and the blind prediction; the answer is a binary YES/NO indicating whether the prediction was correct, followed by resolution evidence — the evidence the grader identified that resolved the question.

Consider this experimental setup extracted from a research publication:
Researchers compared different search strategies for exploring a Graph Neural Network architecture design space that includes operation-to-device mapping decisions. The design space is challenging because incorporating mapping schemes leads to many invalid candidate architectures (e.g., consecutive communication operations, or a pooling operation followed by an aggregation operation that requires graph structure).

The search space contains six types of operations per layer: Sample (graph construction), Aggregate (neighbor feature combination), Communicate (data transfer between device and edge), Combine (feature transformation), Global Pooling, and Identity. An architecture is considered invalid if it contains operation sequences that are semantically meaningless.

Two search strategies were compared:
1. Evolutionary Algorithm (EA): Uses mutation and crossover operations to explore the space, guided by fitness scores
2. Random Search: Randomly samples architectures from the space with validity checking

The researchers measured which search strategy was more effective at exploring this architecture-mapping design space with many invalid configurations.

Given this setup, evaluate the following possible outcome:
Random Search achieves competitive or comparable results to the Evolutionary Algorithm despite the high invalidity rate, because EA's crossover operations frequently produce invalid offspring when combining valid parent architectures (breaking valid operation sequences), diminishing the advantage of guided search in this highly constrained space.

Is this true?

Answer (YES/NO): NO